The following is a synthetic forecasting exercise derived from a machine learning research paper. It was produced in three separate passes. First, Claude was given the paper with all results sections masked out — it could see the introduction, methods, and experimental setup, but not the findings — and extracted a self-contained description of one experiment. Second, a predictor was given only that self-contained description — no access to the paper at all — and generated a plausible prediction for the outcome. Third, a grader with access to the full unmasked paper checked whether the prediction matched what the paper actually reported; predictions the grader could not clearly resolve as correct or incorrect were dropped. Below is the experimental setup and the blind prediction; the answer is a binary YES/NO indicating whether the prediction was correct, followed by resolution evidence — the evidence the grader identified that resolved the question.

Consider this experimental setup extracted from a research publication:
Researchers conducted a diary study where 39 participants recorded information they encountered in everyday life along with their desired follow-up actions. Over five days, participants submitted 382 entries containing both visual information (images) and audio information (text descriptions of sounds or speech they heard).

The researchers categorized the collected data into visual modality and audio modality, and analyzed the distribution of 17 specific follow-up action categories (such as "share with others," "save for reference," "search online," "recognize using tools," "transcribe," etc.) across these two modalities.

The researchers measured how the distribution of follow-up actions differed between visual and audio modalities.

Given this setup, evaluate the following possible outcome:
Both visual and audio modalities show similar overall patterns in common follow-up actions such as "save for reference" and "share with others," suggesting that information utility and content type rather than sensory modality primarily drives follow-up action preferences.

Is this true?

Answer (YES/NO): NO